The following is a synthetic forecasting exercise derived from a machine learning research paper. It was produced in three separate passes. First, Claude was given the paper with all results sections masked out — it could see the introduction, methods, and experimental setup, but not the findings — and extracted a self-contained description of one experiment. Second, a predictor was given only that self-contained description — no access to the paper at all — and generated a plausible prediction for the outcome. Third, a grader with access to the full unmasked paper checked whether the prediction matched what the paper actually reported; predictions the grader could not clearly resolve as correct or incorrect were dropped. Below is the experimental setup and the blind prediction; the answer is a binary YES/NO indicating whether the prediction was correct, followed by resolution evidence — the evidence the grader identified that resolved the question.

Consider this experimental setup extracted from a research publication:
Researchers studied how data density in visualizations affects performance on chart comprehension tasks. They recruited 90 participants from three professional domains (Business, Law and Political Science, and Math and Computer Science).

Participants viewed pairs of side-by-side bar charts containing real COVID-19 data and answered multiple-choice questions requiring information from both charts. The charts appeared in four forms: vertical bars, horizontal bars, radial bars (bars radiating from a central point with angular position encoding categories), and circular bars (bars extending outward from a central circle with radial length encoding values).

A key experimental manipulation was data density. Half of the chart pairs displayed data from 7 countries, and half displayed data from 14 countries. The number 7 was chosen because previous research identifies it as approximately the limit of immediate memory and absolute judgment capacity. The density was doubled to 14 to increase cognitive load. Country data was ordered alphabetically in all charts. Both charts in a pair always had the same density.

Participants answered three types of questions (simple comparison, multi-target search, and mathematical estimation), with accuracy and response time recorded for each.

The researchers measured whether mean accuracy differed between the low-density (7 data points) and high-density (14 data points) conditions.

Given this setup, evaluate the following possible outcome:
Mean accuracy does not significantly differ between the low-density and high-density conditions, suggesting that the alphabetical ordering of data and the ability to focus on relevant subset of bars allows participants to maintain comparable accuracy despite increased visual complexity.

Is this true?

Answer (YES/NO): YES